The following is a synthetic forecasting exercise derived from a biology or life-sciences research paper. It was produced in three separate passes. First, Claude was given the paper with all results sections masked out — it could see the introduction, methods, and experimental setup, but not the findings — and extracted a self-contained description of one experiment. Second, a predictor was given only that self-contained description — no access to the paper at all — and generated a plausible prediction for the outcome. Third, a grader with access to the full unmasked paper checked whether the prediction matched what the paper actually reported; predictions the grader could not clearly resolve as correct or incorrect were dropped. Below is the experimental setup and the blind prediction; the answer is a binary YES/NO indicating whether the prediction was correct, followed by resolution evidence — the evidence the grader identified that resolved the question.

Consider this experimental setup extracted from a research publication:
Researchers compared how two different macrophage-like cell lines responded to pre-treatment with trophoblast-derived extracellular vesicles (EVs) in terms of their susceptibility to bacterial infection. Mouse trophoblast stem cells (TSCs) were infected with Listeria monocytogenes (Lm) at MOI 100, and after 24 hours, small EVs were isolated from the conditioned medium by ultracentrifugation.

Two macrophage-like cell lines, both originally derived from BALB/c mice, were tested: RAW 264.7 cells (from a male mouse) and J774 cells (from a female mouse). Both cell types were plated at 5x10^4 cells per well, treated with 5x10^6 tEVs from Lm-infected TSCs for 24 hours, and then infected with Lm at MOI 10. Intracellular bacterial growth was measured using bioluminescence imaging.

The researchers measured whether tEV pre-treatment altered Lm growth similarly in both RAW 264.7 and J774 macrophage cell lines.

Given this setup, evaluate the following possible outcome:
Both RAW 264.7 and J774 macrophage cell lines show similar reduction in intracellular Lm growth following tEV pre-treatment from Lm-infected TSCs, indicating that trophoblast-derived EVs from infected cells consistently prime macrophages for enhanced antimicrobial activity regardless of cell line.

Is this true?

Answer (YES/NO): NO